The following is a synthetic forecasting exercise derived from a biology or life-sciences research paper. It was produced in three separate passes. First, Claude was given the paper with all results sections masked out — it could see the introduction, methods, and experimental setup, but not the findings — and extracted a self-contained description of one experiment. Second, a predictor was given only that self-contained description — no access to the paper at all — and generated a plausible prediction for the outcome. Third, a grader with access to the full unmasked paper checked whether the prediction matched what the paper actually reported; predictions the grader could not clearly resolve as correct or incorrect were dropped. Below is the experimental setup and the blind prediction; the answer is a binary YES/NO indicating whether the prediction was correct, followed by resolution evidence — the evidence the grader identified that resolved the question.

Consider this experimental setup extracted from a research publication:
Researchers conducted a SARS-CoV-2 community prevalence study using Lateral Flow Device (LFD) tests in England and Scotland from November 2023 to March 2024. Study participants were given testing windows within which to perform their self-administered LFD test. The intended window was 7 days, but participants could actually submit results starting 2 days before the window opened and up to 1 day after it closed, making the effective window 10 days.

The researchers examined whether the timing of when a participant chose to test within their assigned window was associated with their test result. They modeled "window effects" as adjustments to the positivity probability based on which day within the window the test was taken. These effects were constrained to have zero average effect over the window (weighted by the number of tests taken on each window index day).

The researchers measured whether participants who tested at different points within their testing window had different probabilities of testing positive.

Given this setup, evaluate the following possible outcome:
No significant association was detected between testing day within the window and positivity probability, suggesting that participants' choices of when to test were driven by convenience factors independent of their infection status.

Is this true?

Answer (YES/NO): NO